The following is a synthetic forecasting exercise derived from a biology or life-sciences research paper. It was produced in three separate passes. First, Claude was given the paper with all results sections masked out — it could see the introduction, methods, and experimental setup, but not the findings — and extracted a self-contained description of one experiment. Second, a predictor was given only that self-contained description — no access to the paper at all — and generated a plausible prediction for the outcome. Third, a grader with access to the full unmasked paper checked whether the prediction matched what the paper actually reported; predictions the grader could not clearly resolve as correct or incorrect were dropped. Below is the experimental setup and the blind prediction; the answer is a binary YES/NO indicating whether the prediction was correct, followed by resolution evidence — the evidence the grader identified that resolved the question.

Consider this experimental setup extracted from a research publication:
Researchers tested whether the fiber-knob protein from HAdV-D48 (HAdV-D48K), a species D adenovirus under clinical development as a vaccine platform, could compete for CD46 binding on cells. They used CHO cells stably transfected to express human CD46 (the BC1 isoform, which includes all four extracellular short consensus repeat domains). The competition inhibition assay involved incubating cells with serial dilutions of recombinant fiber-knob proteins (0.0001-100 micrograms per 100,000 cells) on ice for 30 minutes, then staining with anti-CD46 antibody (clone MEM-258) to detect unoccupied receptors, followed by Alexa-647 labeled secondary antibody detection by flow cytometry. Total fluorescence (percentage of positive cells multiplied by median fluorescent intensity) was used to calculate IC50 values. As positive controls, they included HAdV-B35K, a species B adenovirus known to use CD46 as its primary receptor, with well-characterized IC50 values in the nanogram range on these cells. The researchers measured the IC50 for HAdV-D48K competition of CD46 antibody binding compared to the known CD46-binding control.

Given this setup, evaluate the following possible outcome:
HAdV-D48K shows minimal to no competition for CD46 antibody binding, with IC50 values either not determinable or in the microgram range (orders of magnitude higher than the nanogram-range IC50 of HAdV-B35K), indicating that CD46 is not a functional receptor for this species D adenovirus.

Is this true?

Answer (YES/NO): YES